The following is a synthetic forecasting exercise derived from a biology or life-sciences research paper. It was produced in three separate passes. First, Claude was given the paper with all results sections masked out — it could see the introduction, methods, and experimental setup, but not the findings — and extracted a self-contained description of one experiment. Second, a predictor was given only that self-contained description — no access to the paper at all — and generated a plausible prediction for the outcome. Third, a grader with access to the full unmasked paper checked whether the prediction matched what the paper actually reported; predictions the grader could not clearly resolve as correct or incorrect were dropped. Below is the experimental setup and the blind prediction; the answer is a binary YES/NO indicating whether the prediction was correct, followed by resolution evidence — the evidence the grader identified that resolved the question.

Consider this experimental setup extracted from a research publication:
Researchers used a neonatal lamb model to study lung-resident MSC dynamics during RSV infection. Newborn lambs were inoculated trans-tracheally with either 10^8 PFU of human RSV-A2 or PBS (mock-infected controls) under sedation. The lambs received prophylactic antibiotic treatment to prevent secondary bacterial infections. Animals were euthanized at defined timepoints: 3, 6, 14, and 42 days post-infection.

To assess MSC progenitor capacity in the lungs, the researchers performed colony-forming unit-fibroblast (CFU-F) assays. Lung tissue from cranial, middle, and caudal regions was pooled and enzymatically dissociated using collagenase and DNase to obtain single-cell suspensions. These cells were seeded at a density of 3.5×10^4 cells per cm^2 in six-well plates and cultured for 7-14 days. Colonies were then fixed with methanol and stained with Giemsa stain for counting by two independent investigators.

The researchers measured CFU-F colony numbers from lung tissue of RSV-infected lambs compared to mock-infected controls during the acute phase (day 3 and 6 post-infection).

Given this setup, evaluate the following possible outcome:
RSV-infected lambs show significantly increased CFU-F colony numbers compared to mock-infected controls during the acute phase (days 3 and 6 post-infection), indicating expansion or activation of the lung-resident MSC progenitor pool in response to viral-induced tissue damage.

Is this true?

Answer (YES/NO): YES